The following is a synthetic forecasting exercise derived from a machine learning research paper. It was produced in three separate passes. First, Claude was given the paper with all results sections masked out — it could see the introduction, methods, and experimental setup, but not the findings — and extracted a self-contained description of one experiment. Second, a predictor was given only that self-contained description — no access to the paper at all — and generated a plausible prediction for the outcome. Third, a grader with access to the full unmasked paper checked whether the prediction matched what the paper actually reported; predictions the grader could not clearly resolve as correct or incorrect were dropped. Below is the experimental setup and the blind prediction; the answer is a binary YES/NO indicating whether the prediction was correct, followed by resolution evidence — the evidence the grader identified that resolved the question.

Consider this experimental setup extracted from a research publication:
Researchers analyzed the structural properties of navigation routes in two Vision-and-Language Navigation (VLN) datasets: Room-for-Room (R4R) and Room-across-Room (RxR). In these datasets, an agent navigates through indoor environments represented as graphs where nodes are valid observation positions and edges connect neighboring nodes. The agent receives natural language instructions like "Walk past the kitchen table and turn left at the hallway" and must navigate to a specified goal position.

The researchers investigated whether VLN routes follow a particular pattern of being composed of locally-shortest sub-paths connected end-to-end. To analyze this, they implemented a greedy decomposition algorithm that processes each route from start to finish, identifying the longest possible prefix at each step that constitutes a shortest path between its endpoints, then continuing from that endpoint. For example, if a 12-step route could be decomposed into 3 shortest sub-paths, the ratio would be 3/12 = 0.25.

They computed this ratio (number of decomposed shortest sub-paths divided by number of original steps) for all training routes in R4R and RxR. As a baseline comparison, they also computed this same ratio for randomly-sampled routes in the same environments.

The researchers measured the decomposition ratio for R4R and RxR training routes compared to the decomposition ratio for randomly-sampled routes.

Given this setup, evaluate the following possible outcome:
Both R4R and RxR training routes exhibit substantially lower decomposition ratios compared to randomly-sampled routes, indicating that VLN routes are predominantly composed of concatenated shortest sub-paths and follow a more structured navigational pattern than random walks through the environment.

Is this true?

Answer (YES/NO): YES